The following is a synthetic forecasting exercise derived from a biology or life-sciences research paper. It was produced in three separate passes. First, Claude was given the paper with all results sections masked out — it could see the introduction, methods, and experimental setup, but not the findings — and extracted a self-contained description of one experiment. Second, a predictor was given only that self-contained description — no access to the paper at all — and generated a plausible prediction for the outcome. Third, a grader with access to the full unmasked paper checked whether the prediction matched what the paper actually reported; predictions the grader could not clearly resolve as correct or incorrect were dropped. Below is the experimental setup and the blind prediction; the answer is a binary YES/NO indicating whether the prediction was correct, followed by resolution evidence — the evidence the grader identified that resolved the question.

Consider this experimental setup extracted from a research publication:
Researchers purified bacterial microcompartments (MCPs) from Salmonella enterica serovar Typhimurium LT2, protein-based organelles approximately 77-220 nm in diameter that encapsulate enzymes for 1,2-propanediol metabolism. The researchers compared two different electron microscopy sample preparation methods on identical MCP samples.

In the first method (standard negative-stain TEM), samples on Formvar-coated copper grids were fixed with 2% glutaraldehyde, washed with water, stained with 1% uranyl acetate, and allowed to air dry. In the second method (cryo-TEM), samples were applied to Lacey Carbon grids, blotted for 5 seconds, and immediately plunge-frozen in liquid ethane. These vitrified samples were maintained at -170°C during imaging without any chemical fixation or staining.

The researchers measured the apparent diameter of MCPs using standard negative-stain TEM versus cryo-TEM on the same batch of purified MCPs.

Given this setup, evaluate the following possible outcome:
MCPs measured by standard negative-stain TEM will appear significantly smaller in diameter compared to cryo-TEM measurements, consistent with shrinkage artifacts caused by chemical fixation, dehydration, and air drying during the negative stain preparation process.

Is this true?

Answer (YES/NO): YES